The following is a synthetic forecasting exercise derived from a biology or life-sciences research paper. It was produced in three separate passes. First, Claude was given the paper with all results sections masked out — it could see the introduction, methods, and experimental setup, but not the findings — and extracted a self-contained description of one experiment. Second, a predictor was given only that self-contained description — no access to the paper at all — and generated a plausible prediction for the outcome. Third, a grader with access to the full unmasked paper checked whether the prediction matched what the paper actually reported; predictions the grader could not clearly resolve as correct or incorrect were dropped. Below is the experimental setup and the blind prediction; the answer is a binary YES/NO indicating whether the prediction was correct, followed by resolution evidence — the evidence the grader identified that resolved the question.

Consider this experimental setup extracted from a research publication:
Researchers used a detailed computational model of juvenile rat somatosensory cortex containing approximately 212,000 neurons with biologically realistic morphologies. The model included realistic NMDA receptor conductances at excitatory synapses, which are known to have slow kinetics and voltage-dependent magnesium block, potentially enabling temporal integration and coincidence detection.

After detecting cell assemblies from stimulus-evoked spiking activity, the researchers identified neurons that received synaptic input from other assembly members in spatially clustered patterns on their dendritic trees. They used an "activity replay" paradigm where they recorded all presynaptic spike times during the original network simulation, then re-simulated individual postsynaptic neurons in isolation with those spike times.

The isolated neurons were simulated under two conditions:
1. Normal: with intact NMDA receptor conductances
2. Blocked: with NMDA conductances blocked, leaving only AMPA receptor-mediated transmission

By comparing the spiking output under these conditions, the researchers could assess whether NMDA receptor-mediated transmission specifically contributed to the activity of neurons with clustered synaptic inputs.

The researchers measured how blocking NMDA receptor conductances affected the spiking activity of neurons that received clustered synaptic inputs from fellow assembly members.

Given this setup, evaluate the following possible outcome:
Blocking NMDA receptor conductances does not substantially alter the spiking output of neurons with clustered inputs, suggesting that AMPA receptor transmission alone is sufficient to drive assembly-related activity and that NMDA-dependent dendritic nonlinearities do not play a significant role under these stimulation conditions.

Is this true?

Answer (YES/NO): NO